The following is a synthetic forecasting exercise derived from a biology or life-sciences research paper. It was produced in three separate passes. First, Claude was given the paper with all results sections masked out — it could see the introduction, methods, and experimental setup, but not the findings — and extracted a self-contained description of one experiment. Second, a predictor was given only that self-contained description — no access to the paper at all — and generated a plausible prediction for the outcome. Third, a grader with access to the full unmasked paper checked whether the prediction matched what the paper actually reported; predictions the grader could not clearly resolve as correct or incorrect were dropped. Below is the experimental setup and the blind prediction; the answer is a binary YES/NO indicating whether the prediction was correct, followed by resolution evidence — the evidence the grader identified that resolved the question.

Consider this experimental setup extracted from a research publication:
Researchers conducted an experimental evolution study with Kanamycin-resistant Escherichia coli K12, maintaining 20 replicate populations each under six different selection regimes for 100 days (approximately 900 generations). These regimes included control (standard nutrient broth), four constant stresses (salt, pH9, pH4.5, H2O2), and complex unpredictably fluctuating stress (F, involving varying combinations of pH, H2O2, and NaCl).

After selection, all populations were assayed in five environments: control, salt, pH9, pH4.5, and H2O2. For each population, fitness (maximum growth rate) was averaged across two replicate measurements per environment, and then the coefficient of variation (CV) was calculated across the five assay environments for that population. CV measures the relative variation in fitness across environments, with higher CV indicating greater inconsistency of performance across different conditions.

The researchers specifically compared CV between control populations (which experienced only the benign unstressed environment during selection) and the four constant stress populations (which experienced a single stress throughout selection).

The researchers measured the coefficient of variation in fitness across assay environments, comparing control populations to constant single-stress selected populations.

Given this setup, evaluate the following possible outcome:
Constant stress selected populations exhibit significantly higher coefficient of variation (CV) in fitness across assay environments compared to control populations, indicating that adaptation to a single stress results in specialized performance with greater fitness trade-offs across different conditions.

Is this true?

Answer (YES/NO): NO